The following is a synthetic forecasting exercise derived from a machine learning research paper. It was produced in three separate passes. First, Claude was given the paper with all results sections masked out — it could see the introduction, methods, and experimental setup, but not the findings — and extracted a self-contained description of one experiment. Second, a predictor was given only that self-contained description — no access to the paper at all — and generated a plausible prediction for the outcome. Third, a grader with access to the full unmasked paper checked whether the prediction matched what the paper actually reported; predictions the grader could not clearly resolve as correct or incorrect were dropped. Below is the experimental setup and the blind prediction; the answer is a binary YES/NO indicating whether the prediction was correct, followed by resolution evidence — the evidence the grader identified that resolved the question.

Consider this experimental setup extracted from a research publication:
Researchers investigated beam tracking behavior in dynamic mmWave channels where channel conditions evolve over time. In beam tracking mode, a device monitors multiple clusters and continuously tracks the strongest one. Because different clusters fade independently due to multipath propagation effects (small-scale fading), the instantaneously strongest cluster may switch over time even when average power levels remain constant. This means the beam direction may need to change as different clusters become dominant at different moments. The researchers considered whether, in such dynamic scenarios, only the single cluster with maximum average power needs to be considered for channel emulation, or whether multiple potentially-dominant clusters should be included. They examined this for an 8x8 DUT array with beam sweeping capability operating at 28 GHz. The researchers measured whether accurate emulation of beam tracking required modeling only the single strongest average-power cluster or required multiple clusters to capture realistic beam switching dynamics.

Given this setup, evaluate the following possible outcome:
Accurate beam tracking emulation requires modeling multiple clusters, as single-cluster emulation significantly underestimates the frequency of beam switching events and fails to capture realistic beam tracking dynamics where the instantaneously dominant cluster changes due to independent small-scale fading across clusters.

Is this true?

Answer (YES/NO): NO